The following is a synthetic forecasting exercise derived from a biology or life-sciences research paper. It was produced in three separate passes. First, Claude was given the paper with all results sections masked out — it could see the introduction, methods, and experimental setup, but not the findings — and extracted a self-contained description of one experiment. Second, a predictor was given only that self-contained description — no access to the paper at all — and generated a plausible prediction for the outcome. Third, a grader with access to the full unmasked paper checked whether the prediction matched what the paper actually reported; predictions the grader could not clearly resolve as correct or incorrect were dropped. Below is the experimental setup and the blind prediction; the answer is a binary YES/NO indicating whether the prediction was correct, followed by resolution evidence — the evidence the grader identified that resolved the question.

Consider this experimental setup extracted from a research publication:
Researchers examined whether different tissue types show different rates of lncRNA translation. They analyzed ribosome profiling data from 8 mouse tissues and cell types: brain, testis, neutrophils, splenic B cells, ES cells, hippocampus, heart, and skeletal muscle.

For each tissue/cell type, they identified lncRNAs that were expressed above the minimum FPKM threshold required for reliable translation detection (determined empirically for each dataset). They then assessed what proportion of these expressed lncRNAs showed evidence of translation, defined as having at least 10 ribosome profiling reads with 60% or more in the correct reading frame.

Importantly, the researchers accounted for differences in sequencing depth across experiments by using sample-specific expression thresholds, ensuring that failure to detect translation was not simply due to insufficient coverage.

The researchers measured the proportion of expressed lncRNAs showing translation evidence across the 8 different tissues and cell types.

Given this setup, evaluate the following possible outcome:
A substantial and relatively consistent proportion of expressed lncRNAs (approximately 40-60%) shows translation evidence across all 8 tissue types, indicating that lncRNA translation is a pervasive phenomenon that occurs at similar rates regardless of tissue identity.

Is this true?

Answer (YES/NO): NO